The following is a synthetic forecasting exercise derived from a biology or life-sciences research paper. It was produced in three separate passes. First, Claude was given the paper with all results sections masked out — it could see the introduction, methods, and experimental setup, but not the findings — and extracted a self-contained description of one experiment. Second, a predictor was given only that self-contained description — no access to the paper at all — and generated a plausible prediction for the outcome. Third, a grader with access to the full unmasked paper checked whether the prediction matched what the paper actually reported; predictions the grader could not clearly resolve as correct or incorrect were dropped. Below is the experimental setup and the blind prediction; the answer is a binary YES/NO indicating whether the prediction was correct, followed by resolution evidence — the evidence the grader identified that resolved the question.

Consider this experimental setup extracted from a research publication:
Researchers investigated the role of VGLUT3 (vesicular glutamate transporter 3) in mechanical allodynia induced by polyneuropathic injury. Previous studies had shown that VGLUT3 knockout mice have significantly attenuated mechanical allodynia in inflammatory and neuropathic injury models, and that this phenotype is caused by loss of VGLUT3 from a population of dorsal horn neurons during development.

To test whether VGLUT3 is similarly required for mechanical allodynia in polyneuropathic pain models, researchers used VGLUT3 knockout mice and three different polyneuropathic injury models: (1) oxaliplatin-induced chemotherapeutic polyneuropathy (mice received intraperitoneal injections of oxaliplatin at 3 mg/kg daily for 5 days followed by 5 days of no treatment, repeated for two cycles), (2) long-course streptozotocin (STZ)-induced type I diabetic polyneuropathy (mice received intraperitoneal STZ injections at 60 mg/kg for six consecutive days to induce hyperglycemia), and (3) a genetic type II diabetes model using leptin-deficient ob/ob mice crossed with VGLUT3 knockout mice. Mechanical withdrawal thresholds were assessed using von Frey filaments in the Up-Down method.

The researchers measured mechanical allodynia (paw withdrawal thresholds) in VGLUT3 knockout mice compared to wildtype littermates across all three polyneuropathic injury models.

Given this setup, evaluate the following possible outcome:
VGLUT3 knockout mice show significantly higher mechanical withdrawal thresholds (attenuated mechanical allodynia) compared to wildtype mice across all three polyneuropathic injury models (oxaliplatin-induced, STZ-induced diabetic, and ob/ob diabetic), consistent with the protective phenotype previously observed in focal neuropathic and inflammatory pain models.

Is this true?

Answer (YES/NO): NO